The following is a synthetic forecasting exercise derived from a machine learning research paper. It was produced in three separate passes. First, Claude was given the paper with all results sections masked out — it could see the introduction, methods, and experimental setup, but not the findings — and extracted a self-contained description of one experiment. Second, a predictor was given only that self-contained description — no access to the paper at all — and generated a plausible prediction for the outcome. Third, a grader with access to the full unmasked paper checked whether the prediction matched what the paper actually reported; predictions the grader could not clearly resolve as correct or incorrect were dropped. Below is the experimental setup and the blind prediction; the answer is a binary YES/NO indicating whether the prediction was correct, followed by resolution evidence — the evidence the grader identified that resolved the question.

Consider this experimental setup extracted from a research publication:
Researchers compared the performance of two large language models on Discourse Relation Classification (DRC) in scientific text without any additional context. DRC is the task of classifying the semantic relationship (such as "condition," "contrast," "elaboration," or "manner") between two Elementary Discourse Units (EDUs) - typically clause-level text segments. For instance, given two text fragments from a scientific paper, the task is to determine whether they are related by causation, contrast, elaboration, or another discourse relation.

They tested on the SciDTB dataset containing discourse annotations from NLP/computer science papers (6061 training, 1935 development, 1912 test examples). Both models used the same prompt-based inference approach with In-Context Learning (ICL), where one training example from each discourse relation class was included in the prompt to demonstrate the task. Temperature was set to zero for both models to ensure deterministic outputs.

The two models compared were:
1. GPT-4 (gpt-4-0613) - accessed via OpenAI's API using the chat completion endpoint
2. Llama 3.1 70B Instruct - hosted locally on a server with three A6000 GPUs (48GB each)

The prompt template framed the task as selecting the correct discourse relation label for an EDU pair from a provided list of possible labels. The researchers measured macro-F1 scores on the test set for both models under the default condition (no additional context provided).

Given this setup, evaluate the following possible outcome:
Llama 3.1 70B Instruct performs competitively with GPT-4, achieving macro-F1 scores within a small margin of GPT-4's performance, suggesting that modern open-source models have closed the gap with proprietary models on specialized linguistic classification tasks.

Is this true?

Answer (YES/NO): NO